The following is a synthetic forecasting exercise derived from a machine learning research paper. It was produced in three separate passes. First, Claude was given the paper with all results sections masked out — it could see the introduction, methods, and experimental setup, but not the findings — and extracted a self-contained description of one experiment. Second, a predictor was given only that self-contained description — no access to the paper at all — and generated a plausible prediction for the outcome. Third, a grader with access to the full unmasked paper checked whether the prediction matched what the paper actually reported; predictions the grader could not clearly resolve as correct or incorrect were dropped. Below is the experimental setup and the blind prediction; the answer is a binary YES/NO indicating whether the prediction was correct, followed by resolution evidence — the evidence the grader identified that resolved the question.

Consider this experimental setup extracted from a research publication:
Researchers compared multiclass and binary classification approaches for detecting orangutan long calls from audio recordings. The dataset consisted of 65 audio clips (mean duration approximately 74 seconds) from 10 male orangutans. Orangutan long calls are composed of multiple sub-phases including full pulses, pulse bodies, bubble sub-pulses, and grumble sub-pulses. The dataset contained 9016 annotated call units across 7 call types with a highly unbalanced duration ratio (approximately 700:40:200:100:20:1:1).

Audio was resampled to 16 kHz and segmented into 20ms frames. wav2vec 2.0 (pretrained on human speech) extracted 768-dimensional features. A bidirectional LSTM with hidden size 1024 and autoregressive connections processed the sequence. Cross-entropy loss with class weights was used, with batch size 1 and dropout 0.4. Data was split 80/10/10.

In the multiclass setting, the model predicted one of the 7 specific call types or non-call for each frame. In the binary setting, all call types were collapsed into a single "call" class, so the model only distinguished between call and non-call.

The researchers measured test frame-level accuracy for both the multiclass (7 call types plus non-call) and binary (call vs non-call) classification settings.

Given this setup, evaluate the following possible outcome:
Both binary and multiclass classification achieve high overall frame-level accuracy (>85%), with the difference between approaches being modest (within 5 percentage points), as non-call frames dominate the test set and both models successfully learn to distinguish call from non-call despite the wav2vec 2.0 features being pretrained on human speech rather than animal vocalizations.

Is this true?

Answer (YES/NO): NO